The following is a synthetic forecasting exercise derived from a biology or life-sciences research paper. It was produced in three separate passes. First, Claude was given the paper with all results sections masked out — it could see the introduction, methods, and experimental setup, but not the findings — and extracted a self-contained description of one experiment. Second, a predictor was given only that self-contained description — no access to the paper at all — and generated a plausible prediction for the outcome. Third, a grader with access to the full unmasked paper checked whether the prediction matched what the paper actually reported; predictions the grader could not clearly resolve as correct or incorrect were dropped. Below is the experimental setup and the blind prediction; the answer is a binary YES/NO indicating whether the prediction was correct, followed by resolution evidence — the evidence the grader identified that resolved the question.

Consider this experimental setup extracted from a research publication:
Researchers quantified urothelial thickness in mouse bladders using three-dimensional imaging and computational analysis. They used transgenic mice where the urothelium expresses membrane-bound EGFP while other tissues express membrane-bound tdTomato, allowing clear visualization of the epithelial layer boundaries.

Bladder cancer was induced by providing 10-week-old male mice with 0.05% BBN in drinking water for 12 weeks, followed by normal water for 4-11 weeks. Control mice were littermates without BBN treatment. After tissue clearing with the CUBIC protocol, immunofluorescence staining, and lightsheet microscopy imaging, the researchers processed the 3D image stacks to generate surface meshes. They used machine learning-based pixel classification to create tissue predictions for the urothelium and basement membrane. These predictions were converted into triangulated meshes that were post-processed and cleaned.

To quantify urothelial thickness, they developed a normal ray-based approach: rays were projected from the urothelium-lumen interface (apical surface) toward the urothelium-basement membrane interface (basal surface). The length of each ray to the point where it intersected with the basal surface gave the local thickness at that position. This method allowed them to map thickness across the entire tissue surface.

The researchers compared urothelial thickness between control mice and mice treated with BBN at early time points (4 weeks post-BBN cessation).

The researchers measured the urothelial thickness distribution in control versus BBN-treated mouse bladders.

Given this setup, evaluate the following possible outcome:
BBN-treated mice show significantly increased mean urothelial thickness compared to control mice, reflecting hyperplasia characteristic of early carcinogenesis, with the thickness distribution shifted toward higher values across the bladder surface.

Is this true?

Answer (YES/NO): YES